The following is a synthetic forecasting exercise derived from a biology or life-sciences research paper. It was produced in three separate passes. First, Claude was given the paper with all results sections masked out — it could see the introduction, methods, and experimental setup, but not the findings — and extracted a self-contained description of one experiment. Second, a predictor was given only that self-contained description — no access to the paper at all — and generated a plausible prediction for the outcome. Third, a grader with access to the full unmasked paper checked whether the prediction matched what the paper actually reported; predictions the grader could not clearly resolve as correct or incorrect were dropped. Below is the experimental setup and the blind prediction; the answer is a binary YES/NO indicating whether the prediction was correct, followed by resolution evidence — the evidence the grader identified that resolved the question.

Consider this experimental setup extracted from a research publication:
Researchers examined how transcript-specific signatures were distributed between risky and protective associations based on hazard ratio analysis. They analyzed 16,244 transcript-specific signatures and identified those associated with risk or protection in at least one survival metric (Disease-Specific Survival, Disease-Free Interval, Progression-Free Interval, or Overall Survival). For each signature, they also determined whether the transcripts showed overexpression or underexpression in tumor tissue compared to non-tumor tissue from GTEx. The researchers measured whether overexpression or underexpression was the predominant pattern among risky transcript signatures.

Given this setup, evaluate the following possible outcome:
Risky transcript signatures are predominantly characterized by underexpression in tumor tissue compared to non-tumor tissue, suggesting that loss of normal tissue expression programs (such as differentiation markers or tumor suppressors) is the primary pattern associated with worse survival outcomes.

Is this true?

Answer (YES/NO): NO